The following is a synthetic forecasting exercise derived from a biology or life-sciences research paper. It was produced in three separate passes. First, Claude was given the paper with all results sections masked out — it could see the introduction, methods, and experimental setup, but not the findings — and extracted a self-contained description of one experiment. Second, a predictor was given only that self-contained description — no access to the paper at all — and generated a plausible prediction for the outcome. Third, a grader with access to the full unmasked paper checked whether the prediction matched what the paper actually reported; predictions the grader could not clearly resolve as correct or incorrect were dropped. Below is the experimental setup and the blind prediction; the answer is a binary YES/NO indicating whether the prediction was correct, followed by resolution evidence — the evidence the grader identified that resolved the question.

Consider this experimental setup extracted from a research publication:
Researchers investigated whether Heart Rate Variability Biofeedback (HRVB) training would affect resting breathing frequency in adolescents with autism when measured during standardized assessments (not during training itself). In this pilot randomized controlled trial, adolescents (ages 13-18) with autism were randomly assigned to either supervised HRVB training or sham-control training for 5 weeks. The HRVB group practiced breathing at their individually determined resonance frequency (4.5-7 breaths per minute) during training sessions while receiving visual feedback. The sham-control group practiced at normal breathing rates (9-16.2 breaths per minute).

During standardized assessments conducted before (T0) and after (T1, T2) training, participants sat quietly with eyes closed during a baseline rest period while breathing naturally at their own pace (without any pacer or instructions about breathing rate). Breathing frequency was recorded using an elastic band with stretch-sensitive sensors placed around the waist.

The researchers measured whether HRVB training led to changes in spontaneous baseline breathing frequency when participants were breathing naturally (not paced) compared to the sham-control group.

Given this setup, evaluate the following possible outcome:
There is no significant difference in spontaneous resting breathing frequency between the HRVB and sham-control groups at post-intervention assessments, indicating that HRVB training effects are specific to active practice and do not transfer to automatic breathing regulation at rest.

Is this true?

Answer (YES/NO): YES